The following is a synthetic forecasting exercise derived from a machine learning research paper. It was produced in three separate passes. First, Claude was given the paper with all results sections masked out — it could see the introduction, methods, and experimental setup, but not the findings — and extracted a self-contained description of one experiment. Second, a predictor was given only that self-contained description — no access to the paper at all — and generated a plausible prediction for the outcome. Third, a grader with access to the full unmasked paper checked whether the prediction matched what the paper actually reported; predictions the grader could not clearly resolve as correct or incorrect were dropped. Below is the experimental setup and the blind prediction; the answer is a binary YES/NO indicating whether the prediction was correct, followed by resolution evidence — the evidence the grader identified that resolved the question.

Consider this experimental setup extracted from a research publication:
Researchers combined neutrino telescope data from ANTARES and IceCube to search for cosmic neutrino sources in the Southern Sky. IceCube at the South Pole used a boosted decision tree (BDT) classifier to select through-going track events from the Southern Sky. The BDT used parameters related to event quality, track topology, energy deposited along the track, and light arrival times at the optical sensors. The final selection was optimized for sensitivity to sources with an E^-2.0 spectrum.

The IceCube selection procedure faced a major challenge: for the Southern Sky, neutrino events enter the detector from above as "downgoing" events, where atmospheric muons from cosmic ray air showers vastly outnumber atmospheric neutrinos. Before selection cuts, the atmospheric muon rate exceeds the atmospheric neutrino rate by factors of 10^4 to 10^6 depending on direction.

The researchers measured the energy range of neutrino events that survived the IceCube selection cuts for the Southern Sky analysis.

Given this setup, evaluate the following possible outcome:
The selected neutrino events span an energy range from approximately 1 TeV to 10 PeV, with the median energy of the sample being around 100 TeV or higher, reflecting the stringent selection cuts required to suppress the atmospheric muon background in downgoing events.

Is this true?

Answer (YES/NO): NO